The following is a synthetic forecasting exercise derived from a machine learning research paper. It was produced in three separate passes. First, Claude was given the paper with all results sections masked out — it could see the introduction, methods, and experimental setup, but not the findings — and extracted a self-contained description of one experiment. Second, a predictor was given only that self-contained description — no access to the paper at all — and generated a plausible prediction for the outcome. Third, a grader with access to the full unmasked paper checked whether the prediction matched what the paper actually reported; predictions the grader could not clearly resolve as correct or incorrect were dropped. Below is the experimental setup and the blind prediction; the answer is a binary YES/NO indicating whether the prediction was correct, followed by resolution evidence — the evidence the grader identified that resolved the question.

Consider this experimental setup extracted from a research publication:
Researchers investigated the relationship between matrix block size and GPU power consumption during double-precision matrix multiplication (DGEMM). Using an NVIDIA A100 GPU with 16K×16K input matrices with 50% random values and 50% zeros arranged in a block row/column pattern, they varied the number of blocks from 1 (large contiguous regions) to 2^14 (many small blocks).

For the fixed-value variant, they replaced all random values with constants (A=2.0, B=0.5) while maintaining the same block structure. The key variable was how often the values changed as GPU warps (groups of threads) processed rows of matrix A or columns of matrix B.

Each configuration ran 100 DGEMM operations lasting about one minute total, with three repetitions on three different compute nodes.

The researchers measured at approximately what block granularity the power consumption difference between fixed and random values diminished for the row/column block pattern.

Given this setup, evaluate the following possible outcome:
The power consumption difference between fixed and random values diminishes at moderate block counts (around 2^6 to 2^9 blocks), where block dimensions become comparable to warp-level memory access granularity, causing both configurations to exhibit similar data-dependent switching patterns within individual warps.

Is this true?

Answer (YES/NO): NO